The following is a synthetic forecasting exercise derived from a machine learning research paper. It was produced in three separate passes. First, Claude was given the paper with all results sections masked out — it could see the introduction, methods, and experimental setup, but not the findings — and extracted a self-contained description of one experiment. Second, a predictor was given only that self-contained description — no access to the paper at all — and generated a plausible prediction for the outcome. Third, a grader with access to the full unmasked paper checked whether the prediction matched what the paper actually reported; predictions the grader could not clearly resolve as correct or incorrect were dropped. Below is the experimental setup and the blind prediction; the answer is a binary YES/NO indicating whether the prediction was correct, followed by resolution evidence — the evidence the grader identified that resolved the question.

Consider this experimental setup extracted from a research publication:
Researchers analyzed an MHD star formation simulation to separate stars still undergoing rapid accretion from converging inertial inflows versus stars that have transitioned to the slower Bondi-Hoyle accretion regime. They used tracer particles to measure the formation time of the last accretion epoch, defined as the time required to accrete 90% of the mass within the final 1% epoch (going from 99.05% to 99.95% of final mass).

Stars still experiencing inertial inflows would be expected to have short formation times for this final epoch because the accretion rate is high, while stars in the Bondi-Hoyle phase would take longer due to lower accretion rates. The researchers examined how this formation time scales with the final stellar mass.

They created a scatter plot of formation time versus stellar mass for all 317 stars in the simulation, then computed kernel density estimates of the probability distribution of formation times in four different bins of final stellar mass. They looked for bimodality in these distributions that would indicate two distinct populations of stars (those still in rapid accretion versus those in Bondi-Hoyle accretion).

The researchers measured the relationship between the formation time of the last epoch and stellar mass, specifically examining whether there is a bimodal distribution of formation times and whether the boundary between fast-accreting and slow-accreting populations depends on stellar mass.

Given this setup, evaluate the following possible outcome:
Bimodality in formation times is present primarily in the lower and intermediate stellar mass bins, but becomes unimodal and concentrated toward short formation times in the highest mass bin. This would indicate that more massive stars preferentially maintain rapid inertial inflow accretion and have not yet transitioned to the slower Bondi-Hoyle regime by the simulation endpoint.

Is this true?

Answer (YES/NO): NO